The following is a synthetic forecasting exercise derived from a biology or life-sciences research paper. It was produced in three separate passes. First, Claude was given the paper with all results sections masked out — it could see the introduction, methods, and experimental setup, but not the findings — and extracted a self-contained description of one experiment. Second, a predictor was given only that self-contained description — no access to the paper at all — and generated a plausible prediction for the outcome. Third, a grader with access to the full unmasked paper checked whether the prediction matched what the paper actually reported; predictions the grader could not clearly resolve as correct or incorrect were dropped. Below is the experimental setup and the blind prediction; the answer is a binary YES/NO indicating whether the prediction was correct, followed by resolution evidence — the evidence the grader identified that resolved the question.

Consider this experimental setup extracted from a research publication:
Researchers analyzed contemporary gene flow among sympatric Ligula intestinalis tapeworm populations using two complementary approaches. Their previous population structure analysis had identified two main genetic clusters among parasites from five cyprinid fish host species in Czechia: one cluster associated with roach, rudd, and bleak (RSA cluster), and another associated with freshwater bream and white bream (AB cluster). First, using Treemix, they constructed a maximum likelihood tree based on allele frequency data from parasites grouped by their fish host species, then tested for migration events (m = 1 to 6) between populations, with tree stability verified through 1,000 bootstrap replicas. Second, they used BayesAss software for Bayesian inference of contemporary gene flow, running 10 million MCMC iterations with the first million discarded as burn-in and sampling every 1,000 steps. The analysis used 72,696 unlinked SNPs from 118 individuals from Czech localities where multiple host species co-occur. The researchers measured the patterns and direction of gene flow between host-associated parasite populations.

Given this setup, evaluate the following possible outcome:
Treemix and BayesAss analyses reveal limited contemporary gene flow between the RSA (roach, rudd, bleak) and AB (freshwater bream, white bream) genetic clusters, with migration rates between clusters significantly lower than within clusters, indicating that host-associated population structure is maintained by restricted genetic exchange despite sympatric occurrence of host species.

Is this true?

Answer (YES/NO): YES